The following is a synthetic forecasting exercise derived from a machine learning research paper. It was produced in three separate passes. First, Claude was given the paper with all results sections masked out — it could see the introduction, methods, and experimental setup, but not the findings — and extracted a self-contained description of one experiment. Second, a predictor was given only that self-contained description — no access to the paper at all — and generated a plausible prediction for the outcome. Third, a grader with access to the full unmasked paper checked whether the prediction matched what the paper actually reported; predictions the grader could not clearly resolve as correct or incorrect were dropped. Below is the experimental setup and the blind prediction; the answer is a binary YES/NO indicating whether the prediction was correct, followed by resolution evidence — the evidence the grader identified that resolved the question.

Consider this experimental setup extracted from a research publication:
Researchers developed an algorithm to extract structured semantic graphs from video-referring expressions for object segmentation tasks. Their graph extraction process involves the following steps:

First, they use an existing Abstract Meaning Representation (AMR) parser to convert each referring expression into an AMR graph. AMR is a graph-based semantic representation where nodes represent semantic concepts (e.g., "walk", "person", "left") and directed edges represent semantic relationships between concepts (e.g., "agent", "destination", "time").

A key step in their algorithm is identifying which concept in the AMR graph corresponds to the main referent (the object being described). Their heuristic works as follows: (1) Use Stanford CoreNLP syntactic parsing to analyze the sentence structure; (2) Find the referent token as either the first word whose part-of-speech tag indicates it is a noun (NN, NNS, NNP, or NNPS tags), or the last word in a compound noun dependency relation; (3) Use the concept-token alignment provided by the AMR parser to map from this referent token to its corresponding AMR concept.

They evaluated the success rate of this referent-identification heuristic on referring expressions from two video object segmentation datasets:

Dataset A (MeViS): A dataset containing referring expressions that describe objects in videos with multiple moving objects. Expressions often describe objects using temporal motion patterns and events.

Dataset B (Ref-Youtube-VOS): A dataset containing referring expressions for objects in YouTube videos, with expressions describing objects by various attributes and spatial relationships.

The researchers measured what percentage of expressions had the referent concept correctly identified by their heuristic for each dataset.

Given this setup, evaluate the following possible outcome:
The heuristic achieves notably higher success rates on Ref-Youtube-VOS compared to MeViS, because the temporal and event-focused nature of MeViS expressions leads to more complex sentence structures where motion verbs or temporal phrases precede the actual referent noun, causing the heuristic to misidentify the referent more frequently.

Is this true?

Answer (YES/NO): NO